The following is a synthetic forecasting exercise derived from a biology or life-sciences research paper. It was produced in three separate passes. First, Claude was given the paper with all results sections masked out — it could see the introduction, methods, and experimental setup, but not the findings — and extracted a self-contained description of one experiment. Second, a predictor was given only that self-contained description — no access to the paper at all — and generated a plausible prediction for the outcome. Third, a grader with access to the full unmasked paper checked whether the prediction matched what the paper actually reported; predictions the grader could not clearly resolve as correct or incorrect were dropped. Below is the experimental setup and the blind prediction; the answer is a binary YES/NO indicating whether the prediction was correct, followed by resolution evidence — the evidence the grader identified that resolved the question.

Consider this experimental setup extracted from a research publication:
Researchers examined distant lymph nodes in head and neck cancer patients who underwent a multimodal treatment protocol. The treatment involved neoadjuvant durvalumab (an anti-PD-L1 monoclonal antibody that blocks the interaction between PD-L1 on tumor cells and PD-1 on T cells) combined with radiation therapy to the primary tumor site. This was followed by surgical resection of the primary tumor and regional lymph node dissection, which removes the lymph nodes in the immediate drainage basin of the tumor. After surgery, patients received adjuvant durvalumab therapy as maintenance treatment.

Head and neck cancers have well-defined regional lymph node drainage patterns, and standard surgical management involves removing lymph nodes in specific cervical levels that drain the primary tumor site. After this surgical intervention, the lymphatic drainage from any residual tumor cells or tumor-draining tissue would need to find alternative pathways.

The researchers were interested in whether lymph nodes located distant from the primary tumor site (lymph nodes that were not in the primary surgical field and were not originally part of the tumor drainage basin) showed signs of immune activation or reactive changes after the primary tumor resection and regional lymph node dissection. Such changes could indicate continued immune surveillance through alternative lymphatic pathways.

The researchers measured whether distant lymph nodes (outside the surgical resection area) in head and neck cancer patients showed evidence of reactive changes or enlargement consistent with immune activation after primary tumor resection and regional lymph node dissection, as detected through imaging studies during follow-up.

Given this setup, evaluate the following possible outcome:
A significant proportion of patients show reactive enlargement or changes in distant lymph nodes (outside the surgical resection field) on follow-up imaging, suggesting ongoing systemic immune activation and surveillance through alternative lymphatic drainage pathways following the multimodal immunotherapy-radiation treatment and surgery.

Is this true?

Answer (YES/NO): YES